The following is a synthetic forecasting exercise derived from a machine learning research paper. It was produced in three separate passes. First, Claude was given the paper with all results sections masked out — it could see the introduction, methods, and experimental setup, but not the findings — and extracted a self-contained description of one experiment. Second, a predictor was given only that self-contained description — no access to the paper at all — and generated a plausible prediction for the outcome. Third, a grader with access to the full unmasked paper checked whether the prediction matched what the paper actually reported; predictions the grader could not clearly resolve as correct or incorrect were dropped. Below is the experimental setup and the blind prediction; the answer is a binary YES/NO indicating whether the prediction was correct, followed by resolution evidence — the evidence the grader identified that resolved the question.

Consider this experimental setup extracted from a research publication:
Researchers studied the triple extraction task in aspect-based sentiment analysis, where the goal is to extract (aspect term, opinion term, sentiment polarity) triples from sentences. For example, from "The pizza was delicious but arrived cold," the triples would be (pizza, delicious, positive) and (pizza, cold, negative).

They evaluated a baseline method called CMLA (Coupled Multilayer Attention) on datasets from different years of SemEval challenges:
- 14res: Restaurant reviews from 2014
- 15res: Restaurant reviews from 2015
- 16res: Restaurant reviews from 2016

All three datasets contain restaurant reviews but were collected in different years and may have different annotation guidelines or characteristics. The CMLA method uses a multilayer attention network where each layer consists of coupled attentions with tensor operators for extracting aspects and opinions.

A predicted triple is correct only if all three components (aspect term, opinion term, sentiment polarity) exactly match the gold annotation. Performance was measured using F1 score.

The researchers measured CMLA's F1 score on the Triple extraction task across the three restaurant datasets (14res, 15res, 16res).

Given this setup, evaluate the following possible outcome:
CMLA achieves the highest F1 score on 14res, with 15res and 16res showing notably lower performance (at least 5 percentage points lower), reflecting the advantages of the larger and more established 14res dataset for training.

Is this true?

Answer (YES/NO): NO